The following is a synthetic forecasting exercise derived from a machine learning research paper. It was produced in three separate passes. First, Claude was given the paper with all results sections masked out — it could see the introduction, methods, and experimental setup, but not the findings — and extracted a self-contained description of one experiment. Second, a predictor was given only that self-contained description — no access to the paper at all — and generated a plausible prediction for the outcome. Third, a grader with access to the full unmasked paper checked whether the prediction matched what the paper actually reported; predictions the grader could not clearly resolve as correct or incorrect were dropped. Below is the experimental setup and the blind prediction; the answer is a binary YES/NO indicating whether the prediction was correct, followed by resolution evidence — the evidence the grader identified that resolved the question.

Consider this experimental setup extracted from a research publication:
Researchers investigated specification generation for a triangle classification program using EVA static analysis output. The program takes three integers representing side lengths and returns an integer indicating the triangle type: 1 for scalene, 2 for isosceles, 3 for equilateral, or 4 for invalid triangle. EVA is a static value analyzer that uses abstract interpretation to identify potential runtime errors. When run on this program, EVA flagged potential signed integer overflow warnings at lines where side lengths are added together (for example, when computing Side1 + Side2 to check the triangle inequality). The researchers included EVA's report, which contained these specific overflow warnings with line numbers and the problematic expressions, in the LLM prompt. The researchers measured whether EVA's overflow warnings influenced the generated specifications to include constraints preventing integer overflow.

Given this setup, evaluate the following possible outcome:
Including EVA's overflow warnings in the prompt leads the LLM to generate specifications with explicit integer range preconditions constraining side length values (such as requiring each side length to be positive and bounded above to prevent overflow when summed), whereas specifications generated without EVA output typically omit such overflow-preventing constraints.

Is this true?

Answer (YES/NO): YES